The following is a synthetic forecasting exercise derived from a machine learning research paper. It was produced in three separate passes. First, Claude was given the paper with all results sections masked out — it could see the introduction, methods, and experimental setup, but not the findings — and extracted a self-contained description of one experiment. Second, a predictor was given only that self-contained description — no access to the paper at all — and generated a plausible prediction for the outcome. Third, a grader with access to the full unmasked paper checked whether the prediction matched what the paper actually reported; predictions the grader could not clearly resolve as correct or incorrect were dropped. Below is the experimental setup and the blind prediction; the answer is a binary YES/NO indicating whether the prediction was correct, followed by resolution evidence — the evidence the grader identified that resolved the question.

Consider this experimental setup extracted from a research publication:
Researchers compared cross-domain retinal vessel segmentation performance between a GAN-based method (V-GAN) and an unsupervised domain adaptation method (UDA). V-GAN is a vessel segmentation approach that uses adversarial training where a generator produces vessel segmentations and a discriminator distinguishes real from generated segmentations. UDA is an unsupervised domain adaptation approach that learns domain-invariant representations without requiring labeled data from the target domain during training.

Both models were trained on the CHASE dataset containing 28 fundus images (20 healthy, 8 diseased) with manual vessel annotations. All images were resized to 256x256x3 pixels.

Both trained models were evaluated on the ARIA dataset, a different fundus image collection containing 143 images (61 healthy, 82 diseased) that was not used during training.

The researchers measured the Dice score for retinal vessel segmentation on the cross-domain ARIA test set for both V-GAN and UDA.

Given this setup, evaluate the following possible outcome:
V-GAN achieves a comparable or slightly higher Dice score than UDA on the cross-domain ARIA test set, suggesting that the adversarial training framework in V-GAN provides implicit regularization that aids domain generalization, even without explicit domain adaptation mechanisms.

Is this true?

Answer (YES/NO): NO